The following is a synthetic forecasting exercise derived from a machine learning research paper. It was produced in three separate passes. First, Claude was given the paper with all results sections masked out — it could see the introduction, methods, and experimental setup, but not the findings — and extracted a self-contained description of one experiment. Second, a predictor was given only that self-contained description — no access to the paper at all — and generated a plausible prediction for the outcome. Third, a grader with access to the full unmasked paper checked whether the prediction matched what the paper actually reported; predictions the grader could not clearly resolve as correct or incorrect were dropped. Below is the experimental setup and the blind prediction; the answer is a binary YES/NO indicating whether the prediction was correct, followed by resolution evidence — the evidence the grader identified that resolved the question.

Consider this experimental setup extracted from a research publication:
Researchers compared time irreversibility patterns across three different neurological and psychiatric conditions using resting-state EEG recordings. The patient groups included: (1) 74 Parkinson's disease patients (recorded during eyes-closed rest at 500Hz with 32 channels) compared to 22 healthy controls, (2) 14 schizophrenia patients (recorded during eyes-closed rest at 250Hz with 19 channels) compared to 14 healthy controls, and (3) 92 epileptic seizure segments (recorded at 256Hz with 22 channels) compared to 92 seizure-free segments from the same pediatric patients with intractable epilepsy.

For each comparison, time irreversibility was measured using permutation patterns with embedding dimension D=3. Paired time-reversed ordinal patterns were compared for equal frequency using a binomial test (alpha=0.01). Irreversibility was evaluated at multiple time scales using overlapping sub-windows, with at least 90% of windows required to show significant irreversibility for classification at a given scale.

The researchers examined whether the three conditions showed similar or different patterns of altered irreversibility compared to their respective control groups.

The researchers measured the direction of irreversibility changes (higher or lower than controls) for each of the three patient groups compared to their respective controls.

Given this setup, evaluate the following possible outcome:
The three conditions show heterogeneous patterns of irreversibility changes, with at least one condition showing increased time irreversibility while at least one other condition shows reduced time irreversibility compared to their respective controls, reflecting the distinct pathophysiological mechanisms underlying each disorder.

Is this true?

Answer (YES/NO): YES